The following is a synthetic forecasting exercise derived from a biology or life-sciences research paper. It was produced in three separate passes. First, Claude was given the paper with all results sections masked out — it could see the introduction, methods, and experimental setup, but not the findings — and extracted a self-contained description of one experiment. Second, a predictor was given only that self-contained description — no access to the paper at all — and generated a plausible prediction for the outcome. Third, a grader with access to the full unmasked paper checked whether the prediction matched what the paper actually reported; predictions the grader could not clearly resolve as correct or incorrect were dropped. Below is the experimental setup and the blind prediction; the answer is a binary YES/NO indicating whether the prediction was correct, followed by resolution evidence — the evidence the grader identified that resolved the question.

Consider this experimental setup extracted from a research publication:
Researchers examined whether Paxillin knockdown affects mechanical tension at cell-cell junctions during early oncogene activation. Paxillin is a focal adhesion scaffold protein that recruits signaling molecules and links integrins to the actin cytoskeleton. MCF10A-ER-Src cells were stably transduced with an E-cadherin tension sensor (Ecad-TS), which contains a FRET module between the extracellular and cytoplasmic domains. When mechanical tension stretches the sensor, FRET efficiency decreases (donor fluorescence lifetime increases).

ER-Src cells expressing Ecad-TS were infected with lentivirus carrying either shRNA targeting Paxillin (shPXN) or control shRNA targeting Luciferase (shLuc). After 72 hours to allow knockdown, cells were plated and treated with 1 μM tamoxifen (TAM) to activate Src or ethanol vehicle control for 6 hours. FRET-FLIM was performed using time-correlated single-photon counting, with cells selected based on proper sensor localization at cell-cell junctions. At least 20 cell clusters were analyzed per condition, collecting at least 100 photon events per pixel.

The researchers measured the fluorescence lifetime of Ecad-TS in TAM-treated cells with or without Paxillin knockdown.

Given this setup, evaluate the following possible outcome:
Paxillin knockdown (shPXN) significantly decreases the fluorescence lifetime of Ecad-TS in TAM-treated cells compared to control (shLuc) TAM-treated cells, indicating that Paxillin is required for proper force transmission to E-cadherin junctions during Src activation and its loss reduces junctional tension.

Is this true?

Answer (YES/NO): YES